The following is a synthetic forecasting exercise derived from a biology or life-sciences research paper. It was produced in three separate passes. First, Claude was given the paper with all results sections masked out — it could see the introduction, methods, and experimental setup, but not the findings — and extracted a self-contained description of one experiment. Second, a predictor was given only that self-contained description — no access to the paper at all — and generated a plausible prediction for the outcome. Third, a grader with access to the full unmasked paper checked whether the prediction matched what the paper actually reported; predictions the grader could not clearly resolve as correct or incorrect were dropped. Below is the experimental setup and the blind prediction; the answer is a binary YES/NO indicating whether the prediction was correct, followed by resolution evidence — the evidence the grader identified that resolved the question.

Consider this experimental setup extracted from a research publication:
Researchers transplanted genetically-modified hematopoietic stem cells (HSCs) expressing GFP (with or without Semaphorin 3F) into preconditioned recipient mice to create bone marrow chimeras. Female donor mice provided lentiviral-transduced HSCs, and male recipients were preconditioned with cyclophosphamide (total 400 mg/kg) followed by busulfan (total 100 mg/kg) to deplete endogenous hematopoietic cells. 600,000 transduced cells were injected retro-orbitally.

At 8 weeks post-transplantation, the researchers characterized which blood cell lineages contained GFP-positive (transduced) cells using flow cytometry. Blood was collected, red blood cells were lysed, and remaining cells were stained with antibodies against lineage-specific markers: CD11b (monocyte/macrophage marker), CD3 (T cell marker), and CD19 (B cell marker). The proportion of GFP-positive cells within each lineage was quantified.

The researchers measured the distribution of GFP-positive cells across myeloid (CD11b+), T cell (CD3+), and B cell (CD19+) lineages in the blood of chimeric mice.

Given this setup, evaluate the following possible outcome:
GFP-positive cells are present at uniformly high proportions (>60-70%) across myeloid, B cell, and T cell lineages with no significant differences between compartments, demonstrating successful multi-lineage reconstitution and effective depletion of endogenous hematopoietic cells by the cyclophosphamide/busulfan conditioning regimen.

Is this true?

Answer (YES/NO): NO